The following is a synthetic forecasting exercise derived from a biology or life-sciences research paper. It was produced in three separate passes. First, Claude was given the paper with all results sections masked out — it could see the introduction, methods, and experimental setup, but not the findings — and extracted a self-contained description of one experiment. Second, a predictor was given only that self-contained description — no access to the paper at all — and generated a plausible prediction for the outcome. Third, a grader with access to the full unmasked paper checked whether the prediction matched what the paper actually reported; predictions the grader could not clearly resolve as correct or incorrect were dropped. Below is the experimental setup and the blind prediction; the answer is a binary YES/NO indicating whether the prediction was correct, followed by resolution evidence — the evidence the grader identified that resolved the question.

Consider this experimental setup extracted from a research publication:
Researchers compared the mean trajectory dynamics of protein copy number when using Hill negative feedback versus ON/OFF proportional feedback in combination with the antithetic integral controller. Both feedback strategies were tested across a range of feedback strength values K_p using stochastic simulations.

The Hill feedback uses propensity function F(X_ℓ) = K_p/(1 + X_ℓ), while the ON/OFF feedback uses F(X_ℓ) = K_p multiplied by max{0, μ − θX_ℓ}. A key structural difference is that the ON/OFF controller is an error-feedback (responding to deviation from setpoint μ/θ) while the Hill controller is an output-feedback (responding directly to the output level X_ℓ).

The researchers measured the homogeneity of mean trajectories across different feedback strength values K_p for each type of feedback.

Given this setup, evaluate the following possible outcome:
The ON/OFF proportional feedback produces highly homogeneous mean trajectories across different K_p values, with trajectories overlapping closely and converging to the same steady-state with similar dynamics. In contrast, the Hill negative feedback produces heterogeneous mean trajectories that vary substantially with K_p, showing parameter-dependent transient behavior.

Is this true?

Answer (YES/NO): NO